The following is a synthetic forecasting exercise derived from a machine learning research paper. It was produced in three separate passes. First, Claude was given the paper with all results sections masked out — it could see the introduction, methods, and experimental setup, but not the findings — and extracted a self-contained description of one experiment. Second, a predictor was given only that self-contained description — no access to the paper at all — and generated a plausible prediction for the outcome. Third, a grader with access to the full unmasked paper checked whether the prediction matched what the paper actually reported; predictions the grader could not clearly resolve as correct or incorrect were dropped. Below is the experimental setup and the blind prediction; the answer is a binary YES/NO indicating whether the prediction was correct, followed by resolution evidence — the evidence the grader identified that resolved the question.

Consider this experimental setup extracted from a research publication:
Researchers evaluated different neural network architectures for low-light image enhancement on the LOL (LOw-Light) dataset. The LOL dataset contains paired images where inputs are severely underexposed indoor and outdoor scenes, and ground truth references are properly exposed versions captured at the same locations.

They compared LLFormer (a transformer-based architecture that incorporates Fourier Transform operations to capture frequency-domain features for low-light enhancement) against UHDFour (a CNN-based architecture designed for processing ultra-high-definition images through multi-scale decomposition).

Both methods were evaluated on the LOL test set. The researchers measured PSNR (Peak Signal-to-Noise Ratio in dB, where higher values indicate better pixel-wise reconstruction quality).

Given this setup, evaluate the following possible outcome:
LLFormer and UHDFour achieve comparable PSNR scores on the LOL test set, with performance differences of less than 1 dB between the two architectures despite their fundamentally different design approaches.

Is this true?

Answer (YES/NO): YES